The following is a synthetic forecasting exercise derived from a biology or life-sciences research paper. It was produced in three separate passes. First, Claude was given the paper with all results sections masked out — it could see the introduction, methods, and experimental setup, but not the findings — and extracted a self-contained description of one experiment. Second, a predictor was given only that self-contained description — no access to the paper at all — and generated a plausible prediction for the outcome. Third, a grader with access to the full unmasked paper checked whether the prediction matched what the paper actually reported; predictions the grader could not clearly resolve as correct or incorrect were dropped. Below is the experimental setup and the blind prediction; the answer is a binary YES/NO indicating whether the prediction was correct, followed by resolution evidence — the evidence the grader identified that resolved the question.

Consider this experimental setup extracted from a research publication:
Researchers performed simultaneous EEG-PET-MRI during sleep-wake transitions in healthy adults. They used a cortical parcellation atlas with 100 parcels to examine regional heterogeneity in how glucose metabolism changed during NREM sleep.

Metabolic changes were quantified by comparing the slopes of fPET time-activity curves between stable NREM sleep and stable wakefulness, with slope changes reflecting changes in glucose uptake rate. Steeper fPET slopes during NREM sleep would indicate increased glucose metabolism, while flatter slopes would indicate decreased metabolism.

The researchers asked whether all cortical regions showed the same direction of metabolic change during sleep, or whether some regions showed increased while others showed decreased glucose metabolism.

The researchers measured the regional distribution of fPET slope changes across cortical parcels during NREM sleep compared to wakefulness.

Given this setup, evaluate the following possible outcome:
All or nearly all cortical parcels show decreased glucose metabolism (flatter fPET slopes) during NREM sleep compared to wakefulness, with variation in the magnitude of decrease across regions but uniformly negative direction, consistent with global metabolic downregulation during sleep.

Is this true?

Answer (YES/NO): YES